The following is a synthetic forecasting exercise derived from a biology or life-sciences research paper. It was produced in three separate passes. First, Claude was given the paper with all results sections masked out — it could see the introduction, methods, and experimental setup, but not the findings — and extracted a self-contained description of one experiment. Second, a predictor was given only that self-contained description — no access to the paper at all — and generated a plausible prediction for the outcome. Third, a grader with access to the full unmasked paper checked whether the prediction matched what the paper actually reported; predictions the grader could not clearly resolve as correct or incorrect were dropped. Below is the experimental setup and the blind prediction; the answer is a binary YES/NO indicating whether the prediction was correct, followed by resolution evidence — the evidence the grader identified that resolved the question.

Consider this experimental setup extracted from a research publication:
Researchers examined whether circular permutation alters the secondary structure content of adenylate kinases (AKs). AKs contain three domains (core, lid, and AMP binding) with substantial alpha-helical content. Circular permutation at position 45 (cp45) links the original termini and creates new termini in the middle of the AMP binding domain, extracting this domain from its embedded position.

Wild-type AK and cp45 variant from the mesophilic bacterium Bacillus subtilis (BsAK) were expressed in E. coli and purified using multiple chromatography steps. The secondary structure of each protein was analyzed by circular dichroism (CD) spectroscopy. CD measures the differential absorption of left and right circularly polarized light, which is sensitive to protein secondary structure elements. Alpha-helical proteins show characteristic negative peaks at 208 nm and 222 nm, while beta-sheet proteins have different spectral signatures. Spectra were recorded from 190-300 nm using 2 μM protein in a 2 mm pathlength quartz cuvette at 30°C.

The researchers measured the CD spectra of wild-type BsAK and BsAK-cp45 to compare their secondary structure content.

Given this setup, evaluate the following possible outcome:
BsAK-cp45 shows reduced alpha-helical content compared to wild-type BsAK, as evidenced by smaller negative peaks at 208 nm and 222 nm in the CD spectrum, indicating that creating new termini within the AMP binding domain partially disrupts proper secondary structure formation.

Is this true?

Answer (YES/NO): NO